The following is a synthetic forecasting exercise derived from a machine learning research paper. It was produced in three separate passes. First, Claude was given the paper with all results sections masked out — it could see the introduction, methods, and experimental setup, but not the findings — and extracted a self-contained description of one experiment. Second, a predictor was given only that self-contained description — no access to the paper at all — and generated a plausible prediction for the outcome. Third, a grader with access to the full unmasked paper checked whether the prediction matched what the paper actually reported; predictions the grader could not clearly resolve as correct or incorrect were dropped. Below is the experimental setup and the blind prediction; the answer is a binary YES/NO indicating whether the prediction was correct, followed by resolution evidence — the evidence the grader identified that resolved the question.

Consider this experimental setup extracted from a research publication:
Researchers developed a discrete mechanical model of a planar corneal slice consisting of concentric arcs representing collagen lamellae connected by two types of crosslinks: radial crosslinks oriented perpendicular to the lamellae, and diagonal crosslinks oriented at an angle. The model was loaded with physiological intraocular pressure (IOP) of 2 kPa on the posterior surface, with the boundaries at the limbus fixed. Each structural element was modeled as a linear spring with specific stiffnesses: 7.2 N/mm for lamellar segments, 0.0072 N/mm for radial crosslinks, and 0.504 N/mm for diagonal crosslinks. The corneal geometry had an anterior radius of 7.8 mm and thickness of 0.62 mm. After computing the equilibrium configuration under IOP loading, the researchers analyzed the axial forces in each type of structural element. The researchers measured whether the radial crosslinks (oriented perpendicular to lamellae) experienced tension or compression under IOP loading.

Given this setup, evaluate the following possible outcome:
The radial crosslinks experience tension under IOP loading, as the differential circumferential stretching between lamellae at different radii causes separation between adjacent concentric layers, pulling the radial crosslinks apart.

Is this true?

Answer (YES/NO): NO